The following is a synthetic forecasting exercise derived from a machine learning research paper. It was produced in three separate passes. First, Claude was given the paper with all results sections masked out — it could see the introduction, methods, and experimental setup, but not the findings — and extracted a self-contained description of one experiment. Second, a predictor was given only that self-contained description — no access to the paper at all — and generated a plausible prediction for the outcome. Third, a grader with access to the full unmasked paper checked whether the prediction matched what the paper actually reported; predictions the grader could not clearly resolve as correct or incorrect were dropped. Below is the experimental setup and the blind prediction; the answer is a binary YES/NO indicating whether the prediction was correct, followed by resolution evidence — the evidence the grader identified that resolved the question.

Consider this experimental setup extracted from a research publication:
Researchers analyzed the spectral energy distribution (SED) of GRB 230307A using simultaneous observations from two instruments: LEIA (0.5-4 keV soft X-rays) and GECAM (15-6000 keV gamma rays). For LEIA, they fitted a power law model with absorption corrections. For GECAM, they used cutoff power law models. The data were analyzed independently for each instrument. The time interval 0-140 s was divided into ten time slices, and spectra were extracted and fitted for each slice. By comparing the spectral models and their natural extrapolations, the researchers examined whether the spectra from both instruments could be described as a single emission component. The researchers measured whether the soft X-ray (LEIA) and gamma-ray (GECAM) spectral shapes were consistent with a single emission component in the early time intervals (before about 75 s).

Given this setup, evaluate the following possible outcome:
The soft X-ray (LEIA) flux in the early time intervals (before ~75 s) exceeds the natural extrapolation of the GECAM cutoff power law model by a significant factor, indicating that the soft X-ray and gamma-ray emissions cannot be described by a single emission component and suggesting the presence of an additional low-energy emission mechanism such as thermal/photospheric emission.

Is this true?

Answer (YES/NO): NO